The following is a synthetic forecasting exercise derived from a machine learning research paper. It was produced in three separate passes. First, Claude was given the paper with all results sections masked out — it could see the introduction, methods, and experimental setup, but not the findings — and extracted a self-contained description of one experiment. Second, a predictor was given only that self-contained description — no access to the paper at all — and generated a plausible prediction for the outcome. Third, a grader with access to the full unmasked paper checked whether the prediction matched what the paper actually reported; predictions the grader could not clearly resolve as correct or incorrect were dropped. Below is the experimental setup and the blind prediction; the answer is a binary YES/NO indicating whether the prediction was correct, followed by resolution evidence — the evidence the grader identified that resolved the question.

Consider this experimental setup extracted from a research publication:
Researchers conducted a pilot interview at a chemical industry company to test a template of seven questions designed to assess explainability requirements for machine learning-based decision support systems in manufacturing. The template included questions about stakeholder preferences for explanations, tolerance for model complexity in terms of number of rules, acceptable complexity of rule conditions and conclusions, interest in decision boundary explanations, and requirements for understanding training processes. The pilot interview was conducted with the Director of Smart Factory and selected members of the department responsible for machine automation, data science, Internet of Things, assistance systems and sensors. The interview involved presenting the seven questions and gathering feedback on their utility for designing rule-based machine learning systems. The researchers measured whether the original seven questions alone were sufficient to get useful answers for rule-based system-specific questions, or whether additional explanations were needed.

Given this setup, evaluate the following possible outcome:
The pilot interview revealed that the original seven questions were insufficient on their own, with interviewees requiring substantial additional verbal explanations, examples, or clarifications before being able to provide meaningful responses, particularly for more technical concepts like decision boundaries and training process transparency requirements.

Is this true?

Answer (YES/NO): NO